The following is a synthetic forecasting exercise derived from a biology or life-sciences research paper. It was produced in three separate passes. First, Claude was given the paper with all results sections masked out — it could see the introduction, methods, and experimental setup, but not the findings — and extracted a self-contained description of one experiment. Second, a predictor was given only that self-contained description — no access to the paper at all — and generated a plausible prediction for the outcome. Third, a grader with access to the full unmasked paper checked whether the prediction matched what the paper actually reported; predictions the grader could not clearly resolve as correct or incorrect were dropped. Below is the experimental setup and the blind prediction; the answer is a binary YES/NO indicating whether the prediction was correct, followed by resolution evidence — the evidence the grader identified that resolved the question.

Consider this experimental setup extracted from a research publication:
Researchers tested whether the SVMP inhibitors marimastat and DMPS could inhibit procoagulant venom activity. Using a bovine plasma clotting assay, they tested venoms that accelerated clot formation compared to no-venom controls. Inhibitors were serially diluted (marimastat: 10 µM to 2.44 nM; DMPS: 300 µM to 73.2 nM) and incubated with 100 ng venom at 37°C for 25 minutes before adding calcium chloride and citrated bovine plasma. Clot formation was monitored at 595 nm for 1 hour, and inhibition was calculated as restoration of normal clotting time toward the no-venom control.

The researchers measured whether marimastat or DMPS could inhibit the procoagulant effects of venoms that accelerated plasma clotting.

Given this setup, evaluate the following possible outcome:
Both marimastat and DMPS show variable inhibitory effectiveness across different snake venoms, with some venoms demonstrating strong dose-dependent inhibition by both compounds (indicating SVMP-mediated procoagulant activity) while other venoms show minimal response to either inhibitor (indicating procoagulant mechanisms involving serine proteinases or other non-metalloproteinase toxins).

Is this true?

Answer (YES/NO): NO